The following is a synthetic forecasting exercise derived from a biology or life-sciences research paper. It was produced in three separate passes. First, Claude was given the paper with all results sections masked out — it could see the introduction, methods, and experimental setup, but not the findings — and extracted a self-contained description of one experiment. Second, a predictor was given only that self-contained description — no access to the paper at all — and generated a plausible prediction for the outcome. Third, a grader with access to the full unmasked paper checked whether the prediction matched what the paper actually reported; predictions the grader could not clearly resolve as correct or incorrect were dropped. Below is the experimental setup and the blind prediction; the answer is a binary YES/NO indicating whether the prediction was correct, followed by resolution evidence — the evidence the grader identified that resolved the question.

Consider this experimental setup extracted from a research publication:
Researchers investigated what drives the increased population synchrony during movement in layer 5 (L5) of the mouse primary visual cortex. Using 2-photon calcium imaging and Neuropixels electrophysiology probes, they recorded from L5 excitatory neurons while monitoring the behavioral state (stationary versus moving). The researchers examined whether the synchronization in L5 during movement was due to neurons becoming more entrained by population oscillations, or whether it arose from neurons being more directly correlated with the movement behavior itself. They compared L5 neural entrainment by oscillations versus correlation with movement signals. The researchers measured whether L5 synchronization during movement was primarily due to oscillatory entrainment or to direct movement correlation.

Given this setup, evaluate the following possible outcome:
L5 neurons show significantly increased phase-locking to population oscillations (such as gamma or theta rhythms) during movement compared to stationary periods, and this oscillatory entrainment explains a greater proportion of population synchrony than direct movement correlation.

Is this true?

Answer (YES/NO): NO